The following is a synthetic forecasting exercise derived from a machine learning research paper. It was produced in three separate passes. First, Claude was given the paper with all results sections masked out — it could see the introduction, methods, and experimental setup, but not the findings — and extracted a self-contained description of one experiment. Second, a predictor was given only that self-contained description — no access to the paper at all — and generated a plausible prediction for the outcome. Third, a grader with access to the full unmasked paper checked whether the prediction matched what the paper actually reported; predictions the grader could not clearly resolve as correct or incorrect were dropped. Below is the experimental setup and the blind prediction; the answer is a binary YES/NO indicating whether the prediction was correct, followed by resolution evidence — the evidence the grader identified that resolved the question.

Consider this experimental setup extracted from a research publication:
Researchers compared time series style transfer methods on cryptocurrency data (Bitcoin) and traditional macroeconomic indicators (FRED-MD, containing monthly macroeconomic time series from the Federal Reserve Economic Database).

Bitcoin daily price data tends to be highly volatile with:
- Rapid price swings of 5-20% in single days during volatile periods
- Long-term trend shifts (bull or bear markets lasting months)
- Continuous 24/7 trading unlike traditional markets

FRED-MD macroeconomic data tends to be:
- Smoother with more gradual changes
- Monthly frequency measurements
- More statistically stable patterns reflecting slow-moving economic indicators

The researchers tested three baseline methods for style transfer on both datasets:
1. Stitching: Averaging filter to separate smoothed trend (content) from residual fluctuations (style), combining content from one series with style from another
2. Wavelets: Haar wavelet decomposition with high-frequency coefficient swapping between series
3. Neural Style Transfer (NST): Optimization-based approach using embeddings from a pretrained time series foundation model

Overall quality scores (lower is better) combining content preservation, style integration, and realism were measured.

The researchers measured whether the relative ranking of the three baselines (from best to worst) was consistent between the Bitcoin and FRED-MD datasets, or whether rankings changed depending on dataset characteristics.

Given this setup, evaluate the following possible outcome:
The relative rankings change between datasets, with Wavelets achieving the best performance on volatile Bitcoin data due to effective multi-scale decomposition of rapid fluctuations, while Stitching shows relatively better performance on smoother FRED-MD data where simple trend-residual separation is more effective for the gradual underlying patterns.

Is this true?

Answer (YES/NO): NO